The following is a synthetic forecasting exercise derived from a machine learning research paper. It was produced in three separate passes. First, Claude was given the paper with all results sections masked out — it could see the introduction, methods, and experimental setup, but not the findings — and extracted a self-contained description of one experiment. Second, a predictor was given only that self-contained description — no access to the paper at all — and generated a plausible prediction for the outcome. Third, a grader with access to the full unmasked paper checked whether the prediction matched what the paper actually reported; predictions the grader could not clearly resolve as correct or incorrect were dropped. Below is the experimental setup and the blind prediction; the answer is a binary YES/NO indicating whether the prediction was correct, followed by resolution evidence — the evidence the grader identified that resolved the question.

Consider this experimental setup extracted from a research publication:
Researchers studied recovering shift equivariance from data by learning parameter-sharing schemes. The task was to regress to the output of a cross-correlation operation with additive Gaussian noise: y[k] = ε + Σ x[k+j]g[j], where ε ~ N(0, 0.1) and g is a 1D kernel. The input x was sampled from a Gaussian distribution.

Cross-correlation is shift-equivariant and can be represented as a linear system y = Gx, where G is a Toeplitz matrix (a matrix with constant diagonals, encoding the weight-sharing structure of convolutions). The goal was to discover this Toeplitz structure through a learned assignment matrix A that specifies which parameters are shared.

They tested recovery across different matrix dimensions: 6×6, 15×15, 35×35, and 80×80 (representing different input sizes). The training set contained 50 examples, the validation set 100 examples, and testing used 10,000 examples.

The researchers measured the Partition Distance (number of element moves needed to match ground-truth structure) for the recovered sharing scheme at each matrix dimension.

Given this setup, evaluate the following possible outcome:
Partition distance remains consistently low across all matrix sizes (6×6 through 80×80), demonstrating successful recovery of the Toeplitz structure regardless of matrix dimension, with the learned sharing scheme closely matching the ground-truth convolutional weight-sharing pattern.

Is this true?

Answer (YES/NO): NO